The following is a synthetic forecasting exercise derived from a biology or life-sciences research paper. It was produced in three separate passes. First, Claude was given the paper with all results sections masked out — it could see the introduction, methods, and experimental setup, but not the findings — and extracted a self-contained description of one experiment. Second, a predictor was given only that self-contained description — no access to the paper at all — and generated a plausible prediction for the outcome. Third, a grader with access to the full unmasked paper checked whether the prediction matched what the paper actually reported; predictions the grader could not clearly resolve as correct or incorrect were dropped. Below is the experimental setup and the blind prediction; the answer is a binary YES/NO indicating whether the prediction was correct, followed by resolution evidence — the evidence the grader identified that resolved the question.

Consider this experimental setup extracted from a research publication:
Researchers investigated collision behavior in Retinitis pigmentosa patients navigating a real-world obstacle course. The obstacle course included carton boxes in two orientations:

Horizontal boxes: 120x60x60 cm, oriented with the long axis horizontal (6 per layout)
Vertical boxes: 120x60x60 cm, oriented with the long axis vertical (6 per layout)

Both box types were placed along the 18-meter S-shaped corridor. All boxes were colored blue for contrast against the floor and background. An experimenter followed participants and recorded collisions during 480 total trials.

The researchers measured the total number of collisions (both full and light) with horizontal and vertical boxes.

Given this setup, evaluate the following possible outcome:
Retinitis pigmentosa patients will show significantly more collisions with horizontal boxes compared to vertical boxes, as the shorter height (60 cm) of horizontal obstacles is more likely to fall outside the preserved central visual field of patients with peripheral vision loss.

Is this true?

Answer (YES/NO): NO